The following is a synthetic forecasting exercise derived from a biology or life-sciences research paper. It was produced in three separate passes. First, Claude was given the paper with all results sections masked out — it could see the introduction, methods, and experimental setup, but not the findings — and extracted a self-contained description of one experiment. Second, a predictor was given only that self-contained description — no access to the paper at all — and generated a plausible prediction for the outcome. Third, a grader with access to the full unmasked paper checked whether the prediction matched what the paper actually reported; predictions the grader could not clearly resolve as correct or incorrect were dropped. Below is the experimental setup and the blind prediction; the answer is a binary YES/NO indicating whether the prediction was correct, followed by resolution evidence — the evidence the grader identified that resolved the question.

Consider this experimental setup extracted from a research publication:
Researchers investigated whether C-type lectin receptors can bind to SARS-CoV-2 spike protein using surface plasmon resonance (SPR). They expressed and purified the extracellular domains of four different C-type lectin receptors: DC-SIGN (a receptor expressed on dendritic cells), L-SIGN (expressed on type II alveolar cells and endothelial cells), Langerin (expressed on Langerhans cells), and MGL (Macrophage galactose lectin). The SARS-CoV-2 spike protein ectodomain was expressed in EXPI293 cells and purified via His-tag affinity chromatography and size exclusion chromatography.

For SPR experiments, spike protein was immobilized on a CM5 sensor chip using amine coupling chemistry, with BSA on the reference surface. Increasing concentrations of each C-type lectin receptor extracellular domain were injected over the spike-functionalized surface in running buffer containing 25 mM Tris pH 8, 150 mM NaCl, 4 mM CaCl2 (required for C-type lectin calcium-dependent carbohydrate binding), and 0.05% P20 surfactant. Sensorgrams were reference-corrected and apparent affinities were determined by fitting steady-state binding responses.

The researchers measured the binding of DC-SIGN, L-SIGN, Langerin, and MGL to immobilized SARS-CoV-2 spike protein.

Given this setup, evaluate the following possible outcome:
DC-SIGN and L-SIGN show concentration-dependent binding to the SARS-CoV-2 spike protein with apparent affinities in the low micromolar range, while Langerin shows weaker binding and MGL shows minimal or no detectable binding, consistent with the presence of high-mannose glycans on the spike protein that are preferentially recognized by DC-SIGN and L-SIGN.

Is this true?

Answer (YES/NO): NO